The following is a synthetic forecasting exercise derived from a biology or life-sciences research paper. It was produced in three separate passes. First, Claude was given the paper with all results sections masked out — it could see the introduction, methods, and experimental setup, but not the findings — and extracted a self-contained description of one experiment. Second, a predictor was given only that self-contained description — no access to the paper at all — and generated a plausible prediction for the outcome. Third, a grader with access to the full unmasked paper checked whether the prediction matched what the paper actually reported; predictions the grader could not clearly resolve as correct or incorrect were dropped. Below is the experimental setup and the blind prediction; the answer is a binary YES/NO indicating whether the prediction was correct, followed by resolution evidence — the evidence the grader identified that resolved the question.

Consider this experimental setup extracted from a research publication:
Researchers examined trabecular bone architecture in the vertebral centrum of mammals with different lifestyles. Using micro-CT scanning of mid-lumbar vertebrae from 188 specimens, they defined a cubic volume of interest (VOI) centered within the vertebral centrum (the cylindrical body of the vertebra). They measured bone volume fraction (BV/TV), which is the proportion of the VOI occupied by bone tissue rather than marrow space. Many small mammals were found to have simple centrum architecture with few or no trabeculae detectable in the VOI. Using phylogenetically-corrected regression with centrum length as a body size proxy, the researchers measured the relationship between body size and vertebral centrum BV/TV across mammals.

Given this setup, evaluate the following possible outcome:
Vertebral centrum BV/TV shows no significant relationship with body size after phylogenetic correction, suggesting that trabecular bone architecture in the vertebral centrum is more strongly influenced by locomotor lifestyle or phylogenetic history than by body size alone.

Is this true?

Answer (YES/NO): NO